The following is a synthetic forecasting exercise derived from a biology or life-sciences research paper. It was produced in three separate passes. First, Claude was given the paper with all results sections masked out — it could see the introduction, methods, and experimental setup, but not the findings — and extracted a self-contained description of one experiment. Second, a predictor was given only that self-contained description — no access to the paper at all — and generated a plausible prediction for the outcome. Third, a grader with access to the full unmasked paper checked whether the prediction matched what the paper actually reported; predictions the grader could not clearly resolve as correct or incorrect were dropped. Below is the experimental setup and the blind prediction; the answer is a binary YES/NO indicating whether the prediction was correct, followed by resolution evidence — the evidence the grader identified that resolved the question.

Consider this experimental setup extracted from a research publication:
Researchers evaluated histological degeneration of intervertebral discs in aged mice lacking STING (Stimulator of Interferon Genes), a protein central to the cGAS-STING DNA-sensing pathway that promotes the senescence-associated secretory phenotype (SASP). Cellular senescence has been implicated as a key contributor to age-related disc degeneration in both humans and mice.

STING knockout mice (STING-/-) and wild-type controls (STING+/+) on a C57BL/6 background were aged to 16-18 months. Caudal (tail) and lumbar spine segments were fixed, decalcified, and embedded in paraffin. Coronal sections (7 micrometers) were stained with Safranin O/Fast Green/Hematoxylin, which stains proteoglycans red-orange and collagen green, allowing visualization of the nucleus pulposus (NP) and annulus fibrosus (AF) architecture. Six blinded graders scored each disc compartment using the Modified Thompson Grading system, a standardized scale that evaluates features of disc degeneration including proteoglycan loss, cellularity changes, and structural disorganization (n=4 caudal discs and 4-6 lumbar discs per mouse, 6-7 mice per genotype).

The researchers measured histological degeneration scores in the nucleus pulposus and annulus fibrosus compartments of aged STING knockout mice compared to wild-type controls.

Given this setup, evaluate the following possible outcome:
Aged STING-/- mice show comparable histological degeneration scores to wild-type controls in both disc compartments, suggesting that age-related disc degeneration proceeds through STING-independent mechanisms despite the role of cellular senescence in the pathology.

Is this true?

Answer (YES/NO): YES